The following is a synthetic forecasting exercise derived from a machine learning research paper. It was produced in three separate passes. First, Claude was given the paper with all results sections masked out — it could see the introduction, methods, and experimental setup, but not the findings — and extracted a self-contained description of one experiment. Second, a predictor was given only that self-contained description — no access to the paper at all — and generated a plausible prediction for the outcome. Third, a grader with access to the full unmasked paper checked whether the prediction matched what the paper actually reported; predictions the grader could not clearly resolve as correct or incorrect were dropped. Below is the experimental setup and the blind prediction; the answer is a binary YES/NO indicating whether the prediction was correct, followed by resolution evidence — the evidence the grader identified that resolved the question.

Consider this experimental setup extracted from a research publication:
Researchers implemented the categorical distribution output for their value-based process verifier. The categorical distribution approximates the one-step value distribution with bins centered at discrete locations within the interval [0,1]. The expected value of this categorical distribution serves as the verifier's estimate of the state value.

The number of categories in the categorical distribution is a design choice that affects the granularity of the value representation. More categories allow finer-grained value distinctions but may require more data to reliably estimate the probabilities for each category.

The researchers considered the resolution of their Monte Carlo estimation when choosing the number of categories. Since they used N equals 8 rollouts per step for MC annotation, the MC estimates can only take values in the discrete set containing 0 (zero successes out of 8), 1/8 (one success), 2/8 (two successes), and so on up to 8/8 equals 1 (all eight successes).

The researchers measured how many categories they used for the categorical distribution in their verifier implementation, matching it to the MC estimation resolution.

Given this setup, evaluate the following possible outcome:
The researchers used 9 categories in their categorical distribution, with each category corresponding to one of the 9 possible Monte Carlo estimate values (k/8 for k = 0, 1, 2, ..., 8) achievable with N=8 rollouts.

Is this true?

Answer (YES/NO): YES